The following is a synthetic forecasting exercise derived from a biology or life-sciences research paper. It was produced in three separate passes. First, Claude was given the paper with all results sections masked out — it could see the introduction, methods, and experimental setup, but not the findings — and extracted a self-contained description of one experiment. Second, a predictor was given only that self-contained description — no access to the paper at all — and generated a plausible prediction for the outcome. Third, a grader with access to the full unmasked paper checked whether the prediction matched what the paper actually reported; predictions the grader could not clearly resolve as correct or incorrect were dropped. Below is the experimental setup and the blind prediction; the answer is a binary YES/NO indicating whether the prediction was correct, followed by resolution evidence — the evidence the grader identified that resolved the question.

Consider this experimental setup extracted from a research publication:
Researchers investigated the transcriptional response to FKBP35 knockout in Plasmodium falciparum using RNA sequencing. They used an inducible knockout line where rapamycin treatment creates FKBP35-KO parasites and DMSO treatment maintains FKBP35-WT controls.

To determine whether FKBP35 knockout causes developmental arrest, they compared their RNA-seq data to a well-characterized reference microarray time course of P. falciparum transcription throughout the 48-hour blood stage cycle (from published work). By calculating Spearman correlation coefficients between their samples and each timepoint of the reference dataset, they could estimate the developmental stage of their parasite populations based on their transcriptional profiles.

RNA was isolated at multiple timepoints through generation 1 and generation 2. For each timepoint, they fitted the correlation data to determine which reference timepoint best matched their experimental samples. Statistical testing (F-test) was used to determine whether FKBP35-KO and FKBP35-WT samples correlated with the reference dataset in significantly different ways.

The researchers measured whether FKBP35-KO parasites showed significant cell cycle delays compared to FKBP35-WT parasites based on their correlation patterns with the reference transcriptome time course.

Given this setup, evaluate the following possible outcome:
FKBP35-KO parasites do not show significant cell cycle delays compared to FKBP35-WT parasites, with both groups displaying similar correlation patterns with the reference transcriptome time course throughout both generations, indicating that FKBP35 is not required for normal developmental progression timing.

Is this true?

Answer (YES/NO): NO